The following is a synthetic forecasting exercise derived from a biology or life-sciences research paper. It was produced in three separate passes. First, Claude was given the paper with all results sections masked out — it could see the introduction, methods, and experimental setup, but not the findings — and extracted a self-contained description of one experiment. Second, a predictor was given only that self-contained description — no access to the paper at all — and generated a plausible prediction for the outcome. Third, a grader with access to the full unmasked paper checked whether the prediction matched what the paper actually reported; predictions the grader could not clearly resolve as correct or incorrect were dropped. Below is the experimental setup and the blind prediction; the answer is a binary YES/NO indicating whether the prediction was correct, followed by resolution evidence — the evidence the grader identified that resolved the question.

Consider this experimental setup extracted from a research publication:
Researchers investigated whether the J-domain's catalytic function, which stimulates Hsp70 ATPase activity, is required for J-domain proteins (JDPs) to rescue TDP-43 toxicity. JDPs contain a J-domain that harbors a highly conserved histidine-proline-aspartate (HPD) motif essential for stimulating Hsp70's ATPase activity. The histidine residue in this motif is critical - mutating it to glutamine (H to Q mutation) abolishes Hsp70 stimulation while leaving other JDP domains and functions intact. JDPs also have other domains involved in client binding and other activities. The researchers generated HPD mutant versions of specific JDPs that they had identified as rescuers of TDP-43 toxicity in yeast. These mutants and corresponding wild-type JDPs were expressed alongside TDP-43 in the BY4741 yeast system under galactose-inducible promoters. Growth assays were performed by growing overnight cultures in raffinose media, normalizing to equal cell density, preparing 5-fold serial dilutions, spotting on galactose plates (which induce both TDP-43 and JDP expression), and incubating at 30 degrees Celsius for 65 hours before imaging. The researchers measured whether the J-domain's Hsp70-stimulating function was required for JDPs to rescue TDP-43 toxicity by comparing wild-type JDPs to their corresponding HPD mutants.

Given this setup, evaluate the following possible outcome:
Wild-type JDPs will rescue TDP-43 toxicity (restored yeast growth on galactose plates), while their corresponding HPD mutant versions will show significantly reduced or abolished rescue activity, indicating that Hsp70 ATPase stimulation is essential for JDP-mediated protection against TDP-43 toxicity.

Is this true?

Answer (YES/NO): NO